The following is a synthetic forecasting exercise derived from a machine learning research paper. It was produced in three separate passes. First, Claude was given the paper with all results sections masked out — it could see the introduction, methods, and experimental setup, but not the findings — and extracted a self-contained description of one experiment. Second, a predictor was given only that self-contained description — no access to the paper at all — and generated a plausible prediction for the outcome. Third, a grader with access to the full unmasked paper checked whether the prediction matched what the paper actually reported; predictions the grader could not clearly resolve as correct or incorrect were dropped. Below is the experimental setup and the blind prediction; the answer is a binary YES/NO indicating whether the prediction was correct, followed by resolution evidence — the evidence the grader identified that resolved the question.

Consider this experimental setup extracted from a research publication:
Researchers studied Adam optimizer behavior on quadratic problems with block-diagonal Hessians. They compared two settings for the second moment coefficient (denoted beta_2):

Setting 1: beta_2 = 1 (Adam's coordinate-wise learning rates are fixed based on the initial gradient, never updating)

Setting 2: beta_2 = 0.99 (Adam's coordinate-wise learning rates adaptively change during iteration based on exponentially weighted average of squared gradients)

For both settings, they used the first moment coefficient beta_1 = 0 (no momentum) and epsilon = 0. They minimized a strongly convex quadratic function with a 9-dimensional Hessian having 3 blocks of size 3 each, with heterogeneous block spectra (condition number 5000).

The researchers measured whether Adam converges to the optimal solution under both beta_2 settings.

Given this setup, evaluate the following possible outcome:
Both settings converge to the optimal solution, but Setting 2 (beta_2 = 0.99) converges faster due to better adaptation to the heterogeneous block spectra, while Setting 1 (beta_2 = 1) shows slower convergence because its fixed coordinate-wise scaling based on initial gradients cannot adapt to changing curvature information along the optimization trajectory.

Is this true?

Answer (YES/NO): NO